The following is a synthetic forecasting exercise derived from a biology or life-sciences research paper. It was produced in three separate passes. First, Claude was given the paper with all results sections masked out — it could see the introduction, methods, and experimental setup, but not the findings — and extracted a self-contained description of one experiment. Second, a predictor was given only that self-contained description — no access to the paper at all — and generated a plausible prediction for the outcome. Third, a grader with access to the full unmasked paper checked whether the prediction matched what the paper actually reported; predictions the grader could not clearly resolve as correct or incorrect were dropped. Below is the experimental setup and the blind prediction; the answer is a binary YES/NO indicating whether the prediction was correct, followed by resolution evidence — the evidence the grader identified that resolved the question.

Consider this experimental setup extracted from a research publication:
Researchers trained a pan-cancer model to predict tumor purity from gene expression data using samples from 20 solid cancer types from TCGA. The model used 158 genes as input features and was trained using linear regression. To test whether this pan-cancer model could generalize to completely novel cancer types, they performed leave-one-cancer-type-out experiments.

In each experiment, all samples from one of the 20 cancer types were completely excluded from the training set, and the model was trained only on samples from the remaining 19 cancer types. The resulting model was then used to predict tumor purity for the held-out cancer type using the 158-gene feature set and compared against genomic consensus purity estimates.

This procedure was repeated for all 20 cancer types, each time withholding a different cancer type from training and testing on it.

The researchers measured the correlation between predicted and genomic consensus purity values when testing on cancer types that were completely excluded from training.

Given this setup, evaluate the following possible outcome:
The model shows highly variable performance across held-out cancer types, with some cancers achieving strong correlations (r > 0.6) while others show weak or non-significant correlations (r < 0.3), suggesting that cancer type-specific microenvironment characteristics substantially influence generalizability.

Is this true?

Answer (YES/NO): NO